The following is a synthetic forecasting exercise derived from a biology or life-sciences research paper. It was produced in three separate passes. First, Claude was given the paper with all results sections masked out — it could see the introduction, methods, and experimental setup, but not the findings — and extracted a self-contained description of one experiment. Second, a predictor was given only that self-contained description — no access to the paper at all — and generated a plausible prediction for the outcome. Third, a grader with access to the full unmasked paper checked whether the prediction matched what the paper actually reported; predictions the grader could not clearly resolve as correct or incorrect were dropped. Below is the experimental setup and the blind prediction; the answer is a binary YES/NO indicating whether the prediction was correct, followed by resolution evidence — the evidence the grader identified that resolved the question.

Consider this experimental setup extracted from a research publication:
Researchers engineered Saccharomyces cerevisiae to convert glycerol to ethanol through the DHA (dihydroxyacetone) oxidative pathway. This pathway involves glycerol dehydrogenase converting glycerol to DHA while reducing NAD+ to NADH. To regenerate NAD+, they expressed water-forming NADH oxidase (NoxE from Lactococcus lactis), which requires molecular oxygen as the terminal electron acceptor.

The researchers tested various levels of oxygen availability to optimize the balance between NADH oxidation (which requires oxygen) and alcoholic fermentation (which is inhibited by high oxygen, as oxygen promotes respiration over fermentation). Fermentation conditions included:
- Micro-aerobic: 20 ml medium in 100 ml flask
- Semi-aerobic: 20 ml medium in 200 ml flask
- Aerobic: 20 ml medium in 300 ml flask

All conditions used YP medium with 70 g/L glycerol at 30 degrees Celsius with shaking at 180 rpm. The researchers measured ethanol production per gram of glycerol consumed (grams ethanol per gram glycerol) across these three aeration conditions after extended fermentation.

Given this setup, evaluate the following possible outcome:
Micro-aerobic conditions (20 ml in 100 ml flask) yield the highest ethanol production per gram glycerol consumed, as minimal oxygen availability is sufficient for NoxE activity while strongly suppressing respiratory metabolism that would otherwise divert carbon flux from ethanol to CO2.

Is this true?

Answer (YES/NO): YES